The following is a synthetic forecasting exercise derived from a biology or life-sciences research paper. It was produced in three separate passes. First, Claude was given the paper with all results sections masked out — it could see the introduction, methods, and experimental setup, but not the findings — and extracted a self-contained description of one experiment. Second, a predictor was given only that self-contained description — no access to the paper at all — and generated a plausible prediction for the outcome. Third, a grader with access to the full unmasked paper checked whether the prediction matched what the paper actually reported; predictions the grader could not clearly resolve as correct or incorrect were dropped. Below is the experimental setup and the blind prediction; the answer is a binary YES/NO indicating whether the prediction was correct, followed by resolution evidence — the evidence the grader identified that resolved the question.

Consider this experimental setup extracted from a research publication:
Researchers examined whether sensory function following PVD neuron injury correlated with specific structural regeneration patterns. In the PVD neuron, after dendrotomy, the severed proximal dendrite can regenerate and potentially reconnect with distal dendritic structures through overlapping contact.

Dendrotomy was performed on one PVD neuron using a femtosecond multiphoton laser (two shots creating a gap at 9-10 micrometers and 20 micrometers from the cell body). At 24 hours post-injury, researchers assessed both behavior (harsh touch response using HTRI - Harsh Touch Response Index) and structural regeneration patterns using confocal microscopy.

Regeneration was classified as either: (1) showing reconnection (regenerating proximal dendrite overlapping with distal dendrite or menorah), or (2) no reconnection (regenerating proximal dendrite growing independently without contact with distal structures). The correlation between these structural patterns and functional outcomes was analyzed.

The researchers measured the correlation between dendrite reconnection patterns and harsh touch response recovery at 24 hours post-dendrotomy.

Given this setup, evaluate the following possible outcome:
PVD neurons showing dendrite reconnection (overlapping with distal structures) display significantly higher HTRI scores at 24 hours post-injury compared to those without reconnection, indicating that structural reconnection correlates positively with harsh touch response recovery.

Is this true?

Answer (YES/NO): NO